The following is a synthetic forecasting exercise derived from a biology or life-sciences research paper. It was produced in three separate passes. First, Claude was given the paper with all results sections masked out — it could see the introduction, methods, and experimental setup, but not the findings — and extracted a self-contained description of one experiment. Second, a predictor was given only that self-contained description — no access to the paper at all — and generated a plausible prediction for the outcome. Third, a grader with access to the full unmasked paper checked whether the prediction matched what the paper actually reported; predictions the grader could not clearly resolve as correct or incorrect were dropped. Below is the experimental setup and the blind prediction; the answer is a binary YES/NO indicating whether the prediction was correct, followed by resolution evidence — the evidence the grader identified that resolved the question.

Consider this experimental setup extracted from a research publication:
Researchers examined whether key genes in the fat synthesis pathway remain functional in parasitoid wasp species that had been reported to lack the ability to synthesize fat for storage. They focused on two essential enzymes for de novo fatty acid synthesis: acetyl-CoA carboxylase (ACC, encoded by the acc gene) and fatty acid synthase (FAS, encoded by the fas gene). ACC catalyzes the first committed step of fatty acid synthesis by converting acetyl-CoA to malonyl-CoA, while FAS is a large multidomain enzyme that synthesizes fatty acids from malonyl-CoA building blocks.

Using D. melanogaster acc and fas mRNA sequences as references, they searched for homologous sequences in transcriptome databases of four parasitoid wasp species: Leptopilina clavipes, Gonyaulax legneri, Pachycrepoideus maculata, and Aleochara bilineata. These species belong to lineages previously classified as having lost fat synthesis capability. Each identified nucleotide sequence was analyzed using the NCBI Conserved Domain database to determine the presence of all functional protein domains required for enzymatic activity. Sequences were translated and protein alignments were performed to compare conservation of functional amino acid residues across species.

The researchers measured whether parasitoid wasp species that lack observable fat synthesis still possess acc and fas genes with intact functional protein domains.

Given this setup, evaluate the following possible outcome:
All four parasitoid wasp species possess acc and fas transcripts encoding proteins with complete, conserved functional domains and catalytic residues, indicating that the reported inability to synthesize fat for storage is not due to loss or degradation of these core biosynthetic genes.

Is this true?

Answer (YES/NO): YES